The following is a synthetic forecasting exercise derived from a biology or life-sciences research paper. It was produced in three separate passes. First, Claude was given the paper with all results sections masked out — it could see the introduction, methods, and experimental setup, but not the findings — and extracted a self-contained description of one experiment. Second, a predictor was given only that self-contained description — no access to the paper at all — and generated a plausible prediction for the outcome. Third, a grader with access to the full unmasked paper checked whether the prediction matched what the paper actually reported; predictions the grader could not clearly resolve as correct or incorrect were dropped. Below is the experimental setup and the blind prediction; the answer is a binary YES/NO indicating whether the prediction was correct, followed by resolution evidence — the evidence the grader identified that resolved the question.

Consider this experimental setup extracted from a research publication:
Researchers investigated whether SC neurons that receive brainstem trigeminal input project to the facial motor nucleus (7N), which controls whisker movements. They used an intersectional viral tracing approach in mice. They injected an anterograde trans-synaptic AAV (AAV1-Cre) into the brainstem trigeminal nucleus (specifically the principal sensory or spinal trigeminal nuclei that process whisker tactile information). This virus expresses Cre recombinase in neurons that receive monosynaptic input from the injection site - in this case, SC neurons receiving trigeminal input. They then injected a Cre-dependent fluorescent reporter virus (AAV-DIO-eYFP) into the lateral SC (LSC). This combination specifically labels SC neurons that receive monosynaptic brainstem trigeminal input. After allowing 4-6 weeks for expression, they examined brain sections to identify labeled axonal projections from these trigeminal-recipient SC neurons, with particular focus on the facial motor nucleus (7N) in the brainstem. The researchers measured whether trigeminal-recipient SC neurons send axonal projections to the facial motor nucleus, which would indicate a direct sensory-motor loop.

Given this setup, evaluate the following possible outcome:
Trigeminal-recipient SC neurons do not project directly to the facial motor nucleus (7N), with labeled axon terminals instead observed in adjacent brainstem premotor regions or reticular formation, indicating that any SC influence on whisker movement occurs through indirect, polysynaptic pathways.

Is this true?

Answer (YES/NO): NO